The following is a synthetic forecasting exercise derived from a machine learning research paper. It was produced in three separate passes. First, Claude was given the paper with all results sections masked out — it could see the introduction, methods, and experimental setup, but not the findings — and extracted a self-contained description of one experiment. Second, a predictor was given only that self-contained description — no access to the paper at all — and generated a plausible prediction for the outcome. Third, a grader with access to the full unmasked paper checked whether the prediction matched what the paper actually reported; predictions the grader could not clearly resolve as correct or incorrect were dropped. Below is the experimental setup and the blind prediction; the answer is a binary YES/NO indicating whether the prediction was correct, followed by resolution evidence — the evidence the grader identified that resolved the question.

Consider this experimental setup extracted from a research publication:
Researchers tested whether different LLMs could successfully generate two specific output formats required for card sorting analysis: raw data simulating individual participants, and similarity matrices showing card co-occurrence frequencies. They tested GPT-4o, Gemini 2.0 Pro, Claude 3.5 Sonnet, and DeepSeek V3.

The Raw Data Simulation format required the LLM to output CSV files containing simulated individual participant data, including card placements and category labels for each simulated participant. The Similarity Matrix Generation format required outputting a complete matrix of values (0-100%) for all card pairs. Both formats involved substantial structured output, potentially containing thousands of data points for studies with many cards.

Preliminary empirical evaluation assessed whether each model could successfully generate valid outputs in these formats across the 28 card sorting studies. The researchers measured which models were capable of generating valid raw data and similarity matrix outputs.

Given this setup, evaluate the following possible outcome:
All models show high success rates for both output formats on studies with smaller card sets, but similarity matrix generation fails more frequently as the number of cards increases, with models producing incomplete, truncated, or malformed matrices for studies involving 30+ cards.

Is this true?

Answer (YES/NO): NO